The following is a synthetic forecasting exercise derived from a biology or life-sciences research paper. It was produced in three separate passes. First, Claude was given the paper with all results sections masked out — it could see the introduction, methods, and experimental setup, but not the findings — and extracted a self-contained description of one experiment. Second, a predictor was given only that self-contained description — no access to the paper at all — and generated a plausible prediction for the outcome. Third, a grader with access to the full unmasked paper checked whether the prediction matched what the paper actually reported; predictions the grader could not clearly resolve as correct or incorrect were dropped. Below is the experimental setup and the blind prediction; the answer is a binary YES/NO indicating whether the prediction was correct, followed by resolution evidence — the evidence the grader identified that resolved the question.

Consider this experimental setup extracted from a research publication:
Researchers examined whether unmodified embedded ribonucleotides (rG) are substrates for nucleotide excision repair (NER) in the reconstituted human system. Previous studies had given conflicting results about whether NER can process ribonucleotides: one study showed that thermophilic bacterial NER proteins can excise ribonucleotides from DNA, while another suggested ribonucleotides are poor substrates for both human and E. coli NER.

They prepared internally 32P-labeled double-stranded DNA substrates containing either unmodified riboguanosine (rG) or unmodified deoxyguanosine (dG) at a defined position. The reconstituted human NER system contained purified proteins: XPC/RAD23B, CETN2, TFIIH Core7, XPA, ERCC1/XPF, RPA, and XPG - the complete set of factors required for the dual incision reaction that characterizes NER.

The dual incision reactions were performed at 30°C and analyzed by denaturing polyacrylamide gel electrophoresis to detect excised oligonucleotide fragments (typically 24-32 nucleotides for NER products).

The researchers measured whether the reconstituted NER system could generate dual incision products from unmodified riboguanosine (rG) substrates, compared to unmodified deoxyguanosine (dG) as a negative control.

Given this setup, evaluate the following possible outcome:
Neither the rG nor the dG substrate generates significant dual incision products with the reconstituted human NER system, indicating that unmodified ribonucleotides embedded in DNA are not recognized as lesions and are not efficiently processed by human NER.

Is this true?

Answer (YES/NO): YES